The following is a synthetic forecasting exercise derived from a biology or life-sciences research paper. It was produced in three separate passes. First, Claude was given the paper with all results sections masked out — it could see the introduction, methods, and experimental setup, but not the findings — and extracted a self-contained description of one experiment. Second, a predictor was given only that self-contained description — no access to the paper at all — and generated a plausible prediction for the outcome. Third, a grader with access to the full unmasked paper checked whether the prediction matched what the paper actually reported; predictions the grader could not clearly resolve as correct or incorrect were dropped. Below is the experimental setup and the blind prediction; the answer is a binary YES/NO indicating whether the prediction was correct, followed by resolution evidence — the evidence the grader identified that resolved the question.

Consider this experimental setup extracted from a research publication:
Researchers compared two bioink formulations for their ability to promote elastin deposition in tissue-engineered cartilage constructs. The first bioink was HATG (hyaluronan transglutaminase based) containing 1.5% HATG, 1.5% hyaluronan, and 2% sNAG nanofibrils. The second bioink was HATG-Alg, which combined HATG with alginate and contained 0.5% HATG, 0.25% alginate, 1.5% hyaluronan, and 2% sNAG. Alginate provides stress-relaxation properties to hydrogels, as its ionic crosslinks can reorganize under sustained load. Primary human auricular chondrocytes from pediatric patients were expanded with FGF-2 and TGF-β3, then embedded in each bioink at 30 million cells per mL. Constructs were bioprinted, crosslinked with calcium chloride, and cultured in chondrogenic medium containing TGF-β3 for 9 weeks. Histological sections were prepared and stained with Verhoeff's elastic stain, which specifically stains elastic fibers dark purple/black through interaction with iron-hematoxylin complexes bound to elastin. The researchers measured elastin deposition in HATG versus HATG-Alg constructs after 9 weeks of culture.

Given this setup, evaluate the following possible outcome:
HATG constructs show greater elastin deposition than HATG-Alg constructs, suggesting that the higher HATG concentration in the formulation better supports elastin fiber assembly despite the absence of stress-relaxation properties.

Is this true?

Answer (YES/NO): NO